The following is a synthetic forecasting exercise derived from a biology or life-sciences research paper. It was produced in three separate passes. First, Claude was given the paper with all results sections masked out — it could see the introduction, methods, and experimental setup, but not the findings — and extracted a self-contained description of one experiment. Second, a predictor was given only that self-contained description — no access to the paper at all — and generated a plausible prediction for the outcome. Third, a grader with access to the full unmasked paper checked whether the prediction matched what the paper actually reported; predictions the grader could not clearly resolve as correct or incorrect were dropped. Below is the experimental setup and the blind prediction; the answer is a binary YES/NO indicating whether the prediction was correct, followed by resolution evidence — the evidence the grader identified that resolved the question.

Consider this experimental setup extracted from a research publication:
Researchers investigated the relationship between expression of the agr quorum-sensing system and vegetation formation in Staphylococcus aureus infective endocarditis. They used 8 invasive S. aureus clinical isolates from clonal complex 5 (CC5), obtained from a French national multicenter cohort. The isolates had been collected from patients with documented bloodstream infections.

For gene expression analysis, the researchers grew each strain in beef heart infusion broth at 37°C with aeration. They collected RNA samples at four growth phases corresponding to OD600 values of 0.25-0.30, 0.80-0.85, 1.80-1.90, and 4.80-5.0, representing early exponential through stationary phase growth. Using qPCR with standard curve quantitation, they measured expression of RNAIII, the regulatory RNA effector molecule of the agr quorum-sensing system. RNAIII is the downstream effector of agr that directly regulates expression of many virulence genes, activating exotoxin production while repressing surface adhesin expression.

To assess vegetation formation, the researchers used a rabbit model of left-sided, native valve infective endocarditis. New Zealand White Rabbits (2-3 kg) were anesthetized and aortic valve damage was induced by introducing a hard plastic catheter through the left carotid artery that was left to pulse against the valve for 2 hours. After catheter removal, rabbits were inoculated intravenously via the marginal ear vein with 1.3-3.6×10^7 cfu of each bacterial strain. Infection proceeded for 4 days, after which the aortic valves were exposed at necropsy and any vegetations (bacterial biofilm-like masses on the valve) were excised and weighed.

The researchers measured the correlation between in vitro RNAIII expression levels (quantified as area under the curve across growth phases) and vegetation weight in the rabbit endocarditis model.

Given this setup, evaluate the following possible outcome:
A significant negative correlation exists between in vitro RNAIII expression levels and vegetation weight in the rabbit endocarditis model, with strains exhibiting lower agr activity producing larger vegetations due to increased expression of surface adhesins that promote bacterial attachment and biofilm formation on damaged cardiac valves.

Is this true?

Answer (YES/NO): YES